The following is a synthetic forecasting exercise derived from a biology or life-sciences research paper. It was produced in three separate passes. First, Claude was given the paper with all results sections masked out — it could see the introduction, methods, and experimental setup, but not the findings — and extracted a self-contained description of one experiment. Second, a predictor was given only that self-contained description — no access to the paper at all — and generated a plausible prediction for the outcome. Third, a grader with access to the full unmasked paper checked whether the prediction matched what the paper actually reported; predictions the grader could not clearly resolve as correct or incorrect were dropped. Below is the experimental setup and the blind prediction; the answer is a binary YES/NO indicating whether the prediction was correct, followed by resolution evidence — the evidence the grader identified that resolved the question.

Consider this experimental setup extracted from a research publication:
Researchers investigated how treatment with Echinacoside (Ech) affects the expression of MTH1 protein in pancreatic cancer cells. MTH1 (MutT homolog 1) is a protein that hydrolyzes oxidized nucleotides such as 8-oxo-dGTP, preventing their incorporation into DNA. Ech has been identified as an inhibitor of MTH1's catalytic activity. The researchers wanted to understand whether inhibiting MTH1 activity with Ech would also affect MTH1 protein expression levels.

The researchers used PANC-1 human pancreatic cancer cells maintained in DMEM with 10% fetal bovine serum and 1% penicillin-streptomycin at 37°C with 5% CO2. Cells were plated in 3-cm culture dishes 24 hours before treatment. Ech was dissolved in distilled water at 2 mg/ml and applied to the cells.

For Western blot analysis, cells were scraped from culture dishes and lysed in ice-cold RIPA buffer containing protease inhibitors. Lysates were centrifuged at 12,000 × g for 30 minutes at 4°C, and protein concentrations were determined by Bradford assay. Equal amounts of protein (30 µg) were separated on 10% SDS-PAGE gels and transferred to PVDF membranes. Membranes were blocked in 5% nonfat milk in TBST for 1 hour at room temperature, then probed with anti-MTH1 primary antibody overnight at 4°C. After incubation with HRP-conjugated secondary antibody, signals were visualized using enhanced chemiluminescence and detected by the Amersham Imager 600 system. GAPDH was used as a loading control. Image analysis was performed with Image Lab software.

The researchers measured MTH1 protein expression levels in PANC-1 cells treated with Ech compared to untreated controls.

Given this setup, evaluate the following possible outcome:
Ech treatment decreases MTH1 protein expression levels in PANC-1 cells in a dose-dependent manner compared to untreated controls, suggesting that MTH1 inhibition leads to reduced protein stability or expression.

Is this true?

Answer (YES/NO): NO